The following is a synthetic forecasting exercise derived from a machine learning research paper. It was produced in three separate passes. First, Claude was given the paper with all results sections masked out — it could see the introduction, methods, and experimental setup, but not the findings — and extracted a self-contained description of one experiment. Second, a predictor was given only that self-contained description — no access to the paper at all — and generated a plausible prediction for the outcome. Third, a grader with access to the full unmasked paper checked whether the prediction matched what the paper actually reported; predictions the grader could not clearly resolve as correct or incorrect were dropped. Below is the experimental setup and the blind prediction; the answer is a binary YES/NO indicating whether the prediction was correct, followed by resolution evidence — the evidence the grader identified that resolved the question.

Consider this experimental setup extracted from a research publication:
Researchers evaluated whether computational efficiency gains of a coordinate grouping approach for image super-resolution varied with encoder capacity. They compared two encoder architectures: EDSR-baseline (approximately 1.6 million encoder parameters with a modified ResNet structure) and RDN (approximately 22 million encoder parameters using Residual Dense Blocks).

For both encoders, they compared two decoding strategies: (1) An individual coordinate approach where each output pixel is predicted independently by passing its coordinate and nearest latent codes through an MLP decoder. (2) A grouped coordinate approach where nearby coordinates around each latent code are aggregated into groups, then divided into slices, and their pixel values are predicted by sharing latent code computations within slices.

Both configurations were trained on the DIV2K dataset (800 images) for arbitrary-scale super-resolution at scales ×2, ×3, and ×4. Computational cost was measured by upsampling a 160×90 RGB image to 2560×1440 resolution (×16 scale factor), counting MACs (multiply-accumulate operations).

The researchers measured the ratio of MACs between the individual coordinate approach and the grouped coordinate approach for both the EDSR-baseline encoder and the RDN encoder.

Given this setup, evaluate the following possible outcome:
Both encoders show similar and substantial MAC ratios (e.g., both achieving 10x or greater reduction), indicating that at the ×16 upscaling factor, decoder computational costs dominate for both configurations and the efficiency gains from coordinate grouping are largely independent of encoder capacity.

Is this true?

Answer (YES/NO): NO